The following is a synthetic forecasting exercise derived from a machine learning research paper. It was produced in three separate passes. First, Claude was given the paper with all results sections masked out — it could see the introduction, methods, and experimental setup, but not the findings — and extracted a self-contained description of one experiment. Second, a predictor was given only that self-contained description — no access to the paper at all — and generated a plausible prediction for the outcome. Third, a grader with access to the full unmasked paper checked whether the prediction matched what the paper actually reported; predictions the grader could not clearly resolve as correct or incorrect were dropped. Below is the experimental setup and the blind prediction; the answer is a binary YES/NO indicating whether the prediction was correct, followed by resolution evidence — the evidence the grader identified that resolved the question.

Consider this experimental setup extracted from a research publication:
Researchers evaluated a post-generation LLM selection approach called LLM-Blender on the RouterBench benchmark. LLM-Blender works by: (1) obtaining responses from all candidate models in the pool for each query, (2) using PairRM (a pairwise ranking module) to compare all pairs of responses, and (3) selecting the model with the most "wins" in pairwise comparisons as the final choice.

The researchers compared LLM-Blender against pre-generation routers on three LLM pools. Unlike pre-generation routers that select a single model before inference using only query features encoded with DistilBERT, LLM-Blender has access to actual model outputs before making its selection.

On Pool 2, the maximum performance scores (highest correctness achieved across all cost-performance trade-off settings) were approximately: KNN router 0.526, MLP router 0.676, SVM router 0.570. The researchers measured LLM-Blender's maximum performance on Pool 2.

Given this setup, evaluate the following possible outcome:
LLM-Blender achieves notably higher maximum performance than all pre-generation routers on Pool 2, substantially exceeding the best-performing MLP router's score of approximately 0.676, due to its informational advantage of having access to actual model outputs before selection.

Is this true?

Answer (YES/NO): NO